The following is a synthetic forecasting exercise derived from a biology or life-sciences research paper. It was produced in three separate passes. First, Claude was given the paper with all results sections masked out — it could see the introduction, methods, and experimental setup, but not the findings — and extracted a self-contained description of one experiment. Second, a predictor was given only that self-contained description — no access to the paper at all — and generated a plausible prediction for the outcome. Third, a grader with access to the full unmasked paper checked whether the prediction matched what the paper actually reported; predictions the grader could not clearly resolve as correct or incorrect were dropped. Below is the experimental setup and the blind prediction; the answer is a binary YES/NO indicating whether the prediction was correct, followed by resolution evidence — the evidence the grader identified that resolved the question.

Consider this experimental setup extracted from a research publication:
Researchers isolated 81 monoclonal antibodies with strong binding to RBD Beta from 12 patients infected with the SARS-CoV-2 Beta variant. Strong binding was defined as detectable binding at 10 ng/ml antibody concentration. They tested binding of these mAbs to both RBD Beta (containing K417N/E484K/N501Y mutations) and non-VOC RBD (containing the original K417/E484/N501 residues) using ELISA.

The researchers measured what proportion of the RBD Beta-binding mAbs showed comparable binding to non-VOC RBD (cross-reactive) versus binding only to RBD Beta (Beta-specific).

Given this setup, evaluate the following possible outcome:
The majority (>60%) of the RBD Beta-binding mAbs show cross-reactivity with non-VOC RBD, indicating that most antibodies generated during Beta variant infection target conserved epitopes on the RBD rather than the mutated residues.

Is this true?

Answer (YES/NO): NO